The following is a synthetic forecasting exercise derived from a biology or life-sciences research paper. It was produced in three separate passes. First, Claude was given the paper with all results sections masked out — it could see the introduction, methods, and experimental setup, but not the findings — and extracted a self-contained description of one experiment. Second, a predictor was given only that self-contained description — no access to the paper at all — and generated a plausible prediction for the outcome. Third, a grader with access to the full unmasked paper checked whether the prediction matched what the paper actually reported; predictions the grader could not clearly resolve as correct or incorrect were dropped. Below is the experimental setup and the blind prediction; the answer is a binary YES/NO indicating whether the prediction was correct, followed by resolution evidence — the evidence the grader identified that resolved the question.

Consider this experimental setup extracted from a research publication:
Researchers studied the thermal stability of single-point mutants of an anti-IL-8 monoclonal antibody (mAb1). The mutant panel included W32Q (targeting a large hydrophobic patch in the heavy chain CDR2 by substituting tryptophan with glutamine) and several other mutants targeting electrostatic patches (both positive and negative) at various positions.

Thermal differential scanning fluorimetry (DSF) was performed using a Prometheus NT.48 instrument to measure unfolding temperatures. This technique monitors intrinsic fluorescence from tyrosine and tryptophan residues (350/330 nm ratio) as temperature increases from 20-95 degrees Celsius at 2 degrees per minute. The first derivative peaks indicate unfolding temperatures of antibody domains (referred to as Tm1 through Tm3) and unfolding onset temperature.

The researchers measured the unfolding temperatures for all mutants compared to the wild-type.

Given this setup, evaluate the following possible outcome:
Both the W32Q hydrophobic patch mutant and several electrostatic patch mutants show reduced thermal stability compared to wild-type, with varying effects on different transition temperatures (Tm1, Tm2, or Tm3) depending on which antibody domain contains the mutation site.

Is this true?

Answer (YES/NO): NO